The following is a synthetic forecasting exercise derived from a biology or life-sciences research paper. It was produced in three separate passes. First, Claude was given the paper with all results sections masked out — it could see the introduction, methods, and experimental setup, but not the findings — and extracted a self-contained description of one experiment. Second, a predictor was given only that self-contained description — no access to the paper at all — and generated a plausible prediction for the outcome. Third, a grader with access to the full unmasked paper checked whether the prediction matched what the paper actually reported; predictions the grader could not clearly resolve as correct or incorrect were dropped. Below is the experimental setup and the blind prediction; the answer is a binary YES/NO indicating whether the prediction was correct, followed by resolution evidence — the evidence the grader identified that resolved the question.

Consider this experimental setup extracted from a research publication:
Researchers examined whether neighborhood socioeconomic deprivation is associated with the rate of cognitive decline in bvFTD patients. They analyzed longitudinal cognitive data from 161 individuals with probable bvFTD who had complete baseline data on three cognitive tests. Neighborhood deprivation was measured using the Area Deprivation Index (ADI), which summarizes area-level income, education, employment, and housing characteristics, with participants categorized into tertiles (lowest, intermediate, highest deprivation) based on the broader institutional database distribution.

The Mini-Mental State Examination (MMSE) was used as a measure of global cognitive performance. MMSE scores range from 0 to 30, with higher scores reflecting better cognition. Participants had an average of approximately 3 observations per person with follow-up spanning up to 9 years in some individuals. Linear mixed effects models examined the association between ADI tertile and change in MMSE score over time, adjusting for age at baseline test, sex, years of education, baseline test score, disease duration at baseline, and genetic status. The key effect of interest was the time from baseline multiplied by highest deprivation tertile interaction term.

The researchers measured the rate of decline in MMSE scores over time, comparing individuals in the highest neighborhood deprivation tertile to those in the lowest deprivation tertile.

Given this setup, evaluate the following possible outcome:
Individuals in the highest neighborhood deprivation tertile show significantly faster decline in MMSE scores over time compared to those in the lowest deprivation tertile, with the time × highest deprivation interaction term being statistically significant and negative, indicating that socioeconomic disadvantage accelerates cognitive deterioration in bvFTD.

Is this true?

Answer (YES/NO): YES